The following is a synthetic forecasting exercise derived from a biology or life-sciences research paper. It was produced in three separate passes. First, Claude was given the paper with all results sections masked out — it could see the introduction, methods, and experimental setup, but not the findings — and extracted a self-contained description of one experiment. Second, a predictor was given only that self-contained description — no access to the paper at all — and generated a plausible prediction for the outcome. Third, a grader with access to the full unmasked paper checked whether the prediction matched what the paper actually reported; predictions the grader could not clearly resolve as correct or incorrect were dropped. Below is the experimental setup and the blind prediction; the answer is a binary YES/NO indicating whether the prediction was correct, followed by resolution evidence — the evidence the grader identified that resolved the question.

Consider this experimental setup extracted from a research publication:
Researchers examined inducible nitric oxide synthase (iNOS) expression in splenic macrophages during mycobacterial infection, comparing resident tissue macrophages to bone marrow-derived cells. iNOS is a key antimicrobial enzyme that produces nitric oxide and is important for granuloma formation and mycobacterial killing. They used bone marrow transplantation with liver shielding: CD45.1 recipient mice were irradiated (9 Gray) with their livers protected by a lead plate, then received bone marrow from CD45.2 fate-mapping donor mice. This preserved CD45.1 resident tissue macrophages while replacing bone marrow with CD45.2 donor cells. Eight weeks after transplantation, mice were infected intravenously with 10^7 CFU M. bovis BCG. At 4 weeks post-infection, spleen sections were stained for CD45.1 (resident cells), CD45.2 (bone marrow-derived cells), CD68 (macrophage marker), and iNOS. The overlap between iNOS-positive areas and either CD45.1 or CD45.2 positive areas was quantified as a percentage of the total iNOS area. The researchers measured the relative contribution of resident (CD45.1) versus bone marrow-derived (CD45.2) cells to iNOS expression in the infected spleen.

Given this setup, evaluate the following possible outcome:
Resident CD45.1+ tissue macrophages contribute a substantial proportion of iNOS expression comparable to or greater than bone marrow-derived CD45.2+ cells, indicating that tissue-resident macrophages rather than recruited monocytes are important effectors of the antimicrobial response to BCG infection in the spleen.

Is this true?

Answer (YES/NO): NO